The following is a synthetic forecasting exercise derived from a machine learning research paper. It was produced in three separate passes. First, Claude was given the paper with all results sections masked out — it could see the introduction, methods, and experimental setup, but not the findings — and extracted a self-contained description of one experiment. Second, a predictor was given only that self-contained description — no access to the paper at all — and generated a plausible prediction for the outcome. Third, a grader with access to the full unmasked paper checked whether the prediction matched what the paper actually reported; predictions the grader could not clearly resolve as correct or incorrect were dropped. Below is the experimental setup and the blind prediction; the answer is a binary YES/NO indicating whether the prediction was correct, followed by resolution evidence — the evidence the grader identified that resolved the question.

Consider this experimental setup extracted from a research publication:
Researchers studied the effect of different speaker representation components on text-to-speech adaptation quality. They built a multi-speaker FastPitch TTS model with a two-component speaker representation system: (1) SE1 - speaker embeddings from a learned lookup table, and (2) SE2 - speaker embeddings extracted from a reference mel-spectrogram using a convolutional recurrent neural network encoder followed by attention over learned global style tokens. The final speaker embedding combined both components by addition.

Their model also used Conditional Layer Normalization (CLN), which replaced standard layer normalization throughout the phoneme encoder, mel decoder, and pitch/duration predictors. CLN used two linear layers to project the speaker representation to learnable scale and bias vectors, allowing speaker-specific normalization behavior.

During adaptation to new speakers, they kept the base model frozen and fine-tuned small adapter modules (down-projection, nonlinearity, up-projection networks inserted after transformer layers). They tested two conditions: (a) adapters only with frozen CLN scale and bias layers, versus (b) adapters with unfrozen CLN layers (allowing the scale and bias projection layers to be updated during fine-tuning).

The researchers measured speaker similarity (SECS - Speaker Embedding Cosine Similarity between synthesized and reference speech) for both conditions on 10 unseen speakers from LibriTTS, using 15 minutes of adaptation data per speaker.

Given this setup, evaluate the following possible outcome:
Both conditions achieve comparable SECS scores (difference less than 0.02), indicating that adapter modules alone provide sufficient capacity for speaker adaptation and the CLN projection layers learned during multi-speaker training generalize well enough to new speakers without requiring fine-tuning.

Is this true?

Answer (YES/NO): NO